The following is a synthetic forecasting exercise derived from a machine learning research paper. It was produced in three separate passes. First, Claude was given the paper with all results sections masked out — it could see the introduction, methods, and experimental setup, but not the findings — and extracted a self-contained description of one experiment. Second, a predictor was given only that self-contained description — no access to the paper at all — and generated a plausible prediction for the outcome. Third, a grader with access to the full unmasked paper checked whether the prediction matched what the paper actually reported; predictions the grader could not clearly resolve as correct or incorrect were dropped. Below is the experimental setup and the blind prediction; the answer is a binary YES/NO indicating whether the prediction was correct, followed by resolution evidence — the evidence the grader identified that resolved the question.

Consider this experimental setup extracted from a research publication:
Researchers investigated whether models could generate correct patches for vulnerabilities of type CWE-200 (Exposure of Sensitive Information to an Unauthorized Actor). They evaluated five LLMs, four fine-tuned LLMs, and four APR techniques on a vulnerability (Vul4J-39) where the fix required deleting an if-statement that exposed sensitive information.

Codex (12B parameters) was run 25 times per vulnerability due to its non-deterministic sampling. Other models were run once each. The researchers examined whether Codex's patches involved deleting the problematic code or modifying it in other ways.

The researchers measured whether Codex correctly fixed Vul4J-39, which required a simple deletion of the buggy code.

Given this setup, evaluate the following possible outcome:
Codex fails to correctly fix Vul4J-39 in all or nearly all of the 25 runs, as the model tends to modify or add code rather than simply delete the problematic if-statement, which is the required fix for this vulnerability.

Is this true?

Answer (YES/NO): YES